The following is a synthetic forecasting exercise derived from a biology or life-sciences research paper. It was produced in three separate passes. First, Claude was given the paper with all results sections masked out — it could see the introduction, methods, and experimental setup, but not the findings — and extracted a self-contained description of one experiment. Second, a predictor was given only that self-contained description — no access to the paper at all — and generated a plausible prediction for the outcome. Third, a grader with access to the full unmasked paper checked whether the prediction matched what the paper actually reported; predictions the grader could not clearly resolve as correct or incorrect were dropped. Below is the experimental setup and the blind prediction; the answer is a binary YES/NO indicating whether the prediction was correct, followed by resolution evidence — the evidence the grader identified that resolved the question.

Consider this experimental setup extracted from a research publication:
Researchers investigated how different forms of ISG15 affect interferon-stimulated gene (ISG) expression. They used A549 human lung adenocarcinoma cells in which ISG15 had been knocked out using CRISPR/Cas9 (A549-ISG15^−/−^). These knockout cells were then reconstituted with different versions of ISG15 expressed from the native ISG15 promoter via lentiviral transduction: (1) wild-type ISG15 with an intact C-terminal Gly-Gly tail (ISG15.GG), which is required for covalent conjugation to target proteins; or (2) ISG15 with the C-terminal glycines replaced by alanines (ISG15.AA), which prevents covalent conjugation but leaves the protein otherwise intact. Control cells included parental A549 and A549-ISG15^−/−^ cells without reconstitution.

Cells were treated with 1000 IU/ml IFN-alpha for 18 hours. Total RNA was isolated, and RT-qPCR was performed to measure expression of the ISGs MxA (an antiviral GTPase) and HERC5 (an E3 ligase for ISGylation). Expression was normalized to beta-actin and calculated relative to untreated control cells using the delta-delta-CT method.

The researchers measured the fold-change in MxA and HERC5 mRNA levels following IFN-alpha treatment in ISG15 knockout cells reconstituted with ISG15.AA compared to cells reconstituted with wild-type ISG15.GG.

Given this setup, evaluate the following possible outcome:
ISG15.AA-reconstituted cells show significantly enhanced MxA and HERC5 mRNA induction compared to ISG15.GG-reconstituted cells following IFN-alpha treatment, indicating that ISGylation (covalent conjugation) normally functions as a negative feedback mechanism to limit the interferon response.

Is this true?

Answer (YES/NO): NO